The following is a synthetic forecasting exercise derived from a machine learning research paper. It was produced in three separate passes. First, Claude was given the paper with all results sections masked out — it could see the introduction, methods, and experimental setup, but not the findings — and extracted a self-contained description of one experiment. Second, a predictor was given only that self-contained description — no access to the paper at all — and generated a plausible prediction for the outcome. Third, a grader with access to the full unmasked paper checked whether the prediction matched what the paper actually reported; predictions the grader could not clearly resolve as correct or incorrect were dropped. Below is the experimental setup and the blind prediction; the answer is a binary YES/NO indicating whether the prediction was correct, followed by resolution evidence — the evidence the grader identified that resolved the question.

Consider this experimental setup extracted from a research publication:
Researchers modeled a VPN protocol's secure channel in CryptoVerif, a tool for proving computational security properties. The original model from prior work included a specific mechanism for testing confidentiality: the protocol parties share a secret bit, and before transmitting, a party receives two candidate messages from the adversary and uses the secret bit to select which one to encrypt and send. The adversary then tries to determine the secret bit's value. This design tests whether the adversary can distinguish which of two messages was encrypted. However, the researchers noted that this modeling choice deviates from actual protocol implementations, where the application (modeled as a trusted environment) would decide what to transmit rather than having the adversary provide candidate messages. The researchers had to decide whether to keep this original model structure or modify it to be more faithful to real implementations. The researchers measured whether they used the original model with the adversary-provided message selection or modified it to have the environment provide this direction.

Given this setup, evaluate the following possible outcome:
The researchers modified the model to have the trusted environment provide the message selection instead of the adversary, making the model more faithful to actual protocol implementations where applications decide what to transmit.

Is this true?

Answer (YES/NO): YES